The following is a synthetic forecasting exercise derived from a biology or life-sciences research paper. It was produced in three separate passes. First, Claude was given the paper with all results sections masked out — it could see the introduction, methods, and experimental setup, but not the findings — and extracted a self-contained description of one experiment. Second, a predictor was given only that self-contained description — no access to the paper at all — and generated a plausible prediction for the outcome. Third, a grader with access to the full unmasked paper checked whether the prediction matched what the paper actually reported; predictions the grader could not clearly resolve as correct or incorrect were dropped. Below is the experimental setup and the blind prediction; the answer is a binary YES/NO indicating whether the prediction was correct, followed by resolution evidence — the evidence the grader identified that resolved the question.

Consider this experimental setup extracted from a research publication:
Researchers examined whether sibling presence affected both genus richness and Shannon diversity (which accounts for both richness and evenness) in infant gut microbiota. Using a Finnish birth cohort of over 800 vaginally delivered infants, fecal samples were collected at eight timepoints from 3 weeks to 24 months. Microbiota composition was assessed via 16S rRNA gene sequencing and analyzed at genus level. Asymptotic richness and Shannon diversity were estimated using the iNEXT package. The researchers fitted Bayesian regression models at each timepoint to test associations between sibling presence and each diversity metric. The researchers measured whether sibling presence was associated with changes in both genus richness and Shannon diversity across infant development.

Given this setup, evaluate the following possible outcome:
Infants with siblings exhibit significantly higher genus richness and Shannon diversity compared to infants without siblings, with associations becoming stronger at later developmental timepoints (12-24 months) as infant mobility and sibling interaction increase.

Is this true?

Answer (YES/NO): NO